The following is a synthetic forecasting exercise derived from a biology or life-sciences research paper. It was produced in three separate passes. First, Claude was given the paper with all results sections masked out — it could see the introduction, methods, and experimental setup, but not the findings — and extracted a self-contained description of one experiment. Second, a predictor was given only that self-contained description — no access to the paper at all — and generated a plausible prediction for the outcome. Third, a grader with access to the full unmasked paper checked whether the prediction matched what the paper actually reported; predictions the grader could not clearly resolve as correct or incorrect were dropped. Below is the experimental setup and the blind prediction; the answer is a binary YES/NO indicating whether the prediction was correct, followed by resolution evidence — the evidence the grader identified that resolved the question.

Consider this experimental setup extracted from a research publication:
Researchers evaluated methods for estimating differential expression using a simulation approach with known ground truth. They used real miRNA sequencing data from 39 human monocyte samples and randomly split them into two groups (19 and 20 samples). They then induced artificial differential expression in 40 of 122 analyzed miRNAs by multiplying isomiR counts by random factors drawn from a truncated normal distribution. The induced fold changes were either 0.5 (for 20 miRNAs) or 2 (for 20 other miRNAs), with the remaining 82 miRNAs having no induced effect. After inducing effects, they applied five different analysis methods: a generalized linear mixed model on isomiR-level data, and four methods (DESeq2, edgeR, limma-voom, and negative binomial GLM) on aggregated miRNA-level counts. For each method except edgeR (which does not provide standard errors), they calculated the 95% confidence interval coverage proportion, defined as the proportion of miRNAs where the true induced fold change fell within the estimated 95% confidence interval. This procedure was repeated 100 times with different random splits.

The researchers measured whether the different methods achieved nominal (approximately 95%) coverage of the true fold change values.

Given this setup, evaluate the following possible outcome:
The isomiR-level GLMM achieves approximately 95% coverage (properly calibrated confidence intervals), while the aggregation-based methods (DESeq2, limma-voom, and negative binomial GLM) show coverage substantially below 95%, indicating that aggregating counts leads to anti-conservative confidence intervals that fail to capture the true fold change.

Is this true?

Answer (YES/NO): YES